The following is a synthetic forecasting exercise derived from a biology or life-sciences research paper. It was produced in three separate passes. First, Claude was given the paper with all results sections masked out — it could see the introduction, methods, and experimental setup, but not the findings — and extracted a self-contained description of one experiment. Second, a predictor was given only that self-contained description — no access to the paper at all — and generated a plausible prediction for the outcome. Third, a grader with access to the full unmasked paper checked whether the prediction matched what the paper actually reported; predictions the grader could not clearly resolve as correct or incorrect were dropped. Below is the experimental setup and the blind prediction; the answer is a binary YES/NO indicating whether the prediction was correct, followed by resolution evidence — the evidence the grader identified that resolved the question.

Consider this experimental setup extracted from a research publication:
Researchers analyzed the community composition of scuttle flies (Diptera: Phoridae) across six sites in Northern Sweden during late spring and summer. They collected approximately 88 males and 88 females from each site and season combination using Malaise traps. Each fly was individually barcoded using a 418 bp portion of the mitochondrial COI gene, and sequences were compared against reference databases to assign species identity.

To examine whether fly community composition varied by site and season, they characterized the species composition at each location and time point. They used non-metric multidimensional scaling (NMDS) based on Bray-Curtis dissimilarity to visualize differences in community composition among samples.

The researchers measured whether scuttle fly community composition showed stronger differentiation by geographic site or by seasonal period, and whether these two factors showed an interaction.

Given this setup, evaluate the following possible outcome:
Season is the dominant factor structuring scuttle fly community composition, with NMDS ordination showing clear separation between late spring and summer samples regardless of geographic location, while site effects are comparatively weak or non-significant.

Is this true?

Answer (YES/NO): YES